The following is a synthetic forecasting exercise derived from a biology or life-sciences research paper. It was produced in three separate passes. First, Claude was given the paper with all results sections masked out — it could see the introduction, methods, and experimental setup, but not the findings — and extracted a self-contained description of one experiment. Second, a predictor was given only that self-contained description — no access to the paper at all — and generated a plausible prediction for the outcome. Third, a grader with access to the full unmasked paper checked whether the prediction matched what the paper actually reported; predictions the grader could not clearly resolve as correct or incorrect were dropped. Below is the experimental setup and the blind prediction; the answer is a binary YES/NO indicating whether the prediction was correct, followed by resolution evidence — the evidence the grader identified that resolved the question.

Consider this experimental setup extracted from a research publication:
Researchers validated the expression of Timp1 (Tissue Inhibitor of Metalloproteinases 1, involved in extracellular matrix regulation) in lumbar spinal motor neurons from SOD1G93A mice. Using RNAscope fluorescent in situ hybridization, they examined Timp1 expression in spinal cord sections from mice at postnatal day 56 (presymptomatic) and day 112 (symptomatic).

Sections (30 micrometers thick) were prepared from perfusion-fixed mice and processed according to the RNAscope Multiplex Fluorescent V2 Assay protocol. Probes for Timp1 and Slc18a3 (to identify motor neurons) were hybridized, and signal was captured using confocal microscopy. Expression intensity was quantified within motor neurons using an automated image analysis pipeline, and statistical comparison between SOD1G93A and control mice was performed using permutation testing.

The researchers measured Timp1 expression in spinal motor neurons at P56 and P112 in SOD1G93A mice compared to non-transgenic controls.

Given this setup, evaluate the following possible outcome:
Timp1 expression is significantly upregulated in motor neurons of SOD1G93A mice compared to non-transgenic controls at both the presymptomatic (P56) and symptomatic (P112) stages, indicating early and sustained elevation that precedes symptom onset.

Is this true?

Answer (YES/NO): YES